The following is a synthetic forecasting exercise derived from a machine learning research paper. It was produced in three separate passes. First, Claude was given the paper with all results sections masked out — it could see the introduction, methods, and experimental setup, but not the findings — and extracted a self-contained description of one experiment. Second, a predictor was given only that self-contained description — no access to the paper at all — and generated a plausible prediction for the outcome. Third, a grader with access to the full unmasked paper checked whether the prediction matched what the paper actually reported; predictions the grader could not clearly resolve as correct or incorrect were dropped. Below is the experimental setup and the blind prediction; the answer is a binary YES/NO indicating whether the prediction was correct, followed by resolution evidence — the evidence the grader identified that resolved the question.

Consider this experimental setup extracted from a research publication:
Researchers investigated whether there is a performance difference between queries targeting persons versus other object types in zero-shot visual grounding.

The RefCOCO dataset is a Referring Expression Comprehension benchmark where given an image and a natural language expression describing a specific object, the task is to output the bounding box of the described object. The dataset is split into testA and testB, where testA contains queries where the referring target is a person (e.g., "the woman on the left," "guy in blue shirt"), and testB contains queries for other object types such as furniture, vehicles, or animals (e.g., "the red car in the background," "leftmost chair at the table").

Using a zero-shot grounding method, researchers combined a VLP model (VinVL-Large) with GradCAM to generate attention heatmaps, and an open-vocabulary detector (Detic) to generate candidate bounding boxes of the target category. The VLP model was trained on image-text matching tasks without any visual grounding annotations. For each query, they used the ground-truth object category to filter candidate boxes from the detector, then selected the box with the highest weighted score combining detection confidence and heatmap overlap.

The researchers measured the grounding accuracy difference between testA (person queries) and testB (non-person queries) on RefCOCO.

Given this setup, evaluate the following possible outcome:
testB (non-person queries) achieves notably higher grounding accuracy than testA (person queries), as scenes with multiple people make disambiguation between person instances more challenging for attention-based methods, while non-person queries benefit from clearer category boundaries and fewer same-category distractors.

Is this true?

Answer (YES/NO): NO